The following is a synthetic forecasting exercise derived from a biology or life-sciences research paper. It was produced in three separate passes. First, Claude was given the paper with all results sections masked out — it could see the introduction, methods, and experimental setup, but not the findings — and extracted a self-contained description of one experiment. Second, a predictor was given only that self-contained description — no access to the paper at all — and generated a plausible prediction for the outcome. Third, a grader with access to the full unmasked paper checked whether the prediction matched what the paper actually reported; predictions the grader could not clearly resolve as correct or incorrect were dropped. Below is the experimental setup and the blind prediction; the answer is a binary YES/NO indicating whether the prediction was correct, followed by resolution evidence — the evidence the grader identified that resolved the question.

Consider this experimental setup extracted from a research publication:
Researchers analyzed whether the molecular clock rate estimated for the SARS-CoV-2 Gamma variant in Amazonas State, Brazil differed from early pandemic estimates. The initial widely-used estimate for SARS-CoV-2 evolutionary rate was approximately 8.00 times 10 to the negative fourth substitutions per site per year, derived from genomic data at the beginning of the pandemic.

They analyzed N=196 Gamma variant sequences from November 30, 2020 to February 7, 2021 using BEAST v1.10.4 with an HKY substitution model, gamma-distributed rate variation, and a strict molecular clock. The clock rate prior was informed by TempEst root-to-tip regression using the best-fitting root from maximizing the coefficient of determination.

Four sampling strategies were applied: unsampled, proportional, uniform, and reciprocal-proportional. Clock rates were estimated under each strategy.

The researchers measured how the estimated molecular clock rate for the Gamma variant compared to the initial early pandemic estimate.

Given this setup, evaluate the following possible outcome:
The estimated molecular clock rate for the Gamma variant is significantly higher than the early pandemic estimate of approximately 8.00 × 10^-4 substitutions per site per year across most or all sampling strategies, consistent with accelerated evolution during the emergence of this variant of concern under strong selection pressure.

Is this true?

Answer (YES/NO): NO